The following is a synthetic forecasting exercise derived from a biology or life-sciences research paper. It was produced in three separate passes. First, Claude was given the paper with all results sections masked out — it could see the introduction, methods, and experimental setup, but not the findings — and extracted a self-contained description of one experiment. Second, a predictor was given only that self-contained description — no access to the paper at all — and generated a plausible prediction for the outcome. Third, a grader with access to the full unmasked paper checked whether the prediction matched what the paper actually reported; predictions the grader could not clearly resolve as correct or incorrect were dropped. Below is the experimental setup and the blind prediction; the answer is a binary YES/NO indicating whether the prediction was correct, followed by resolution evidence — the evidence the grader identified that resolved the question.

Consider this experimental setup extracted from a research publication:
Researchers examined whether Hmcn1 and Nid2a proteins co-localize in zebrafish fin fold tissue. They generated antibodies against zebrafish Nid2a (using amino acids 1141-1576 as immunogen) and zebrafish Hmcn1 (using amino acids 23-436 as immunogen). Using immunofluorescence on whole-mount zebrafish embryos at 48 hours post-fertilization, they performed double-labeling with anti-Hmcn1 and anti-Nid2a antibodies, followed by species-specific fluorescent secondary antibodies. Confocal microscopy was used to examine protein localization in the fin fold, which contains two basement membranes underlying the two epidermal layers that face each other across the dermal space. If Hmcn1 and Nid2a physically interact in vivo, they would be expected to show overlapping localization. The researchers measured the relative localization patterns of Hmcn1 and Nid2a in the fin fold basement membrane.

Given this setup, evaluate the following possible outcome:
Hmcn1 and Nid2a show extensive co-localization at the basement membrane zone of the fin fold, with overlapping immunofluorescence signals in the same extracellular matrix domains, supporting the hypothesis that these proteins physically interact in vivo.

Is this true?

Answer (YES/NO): NO